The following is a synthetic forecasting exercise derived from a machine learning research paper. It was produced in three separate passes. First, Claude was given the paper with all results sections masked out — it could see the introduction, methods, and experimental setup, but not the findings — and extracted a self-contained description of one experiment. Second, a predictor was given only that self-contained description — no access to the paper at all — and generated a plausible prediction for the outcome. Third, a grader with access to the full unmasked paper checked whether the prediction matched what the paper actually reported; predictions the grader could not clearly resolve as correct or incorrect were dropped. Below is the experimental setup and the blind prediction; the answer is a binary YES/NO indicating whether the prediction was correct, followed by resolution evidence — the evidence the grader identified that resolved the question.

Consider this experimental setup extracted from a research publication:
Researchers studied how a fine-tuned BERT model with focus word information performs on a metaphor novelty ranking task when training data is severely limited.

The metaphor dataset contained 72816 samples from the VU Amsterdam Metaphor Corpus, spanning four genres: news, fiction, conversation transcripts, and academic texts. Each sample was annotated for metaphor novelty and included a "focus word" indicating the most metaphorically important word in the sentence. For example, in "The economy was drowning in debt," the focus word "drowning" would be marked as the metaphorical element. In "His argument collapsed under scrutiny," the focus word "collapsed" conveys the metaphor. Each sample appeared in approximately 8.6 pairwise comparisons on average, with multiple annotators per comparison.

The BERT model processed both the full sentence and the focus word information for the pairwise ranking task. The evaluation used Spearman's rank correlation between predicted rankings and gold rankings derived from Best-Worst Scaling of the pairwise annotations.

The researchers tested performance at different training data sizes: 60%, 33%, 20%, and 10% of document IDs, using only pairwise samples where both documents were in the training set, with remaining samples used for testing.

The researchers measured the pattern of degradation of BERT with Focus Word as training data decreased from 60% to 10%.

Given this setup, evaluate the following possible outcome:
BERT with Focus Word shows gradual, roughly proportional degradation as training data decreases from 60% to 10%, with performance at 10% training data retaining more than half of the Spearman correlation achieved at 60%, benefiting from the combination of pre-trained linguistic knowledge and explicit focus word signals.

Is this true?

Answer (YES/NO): NO